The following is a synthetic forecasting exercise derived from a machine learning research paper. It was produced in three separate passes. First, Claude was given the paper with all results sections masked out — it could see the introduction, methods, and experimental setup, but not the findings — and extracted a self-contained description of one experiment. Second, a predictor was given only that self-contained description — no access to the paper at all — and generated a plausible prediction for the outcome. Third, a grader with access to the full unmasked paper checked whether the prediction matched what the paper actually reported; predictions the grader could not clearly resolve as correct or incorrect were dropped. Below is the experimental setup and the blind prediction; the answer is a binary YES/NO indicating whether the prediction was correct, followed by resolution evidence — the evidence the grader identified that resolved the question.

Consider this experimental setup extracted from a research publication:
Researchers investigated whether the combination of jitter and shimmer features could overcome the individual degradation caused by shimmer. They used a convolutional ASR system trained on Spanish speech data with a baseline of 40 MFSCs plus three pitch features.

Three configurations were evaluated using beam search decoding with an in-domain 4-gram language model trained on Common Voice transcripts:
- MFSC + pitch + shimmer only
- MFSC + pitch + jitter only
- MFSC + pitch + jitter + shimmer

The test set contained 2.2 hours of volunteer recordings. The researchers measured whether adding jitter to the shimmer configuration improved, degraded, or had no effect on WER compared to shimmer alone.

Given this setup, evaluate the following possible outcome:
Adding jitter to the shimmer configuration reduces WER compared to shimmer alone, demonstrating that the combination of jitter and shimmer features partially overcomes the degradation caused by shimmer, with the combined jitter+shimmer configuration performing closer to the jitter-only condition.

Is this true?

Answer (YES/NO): NO